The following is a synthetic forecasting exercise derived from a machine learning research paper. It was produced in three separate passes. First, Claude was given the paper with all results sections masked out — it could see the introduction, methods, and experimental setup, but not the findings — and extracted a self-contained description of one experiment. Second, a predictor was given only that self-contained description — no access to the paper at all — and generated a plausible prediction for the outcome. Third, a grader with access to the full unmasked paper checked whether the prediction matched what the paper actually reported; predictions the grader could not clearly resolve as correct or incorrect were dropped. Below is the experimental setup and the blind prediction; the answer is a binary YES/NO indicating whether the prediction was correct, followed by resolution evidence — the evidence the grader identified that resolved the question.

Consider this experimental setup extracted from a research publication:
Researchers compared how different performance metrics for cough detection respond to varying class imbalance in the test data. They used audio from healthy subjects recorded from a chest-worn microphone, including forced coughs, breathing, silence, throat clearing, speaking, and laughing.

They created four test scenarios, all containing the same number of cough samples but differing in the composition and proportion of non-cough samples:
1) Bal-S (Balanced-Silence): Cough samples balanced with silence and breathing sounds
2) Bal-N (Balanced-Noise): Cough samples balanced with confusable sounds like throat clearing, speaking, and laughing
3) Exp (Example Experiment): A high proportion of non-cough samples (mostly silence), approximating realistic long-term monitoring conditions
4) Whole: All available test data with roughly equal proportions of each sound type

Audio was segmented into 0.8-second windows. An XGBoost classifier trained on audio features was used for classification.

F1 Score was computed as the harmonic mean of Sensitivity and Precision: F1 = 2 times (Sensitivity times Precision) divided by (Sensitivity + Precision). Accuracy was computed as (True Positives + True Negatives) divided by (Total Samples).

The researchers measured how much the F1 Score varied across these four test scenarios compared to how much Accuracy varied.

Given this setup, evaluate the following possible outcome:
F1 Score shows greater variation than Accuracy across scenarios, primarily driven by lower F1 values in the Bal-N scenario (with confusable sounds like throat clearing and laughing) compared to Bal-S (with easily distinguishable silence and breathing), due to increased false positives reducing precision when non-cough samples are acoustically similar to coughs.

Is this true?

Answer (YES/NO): NO